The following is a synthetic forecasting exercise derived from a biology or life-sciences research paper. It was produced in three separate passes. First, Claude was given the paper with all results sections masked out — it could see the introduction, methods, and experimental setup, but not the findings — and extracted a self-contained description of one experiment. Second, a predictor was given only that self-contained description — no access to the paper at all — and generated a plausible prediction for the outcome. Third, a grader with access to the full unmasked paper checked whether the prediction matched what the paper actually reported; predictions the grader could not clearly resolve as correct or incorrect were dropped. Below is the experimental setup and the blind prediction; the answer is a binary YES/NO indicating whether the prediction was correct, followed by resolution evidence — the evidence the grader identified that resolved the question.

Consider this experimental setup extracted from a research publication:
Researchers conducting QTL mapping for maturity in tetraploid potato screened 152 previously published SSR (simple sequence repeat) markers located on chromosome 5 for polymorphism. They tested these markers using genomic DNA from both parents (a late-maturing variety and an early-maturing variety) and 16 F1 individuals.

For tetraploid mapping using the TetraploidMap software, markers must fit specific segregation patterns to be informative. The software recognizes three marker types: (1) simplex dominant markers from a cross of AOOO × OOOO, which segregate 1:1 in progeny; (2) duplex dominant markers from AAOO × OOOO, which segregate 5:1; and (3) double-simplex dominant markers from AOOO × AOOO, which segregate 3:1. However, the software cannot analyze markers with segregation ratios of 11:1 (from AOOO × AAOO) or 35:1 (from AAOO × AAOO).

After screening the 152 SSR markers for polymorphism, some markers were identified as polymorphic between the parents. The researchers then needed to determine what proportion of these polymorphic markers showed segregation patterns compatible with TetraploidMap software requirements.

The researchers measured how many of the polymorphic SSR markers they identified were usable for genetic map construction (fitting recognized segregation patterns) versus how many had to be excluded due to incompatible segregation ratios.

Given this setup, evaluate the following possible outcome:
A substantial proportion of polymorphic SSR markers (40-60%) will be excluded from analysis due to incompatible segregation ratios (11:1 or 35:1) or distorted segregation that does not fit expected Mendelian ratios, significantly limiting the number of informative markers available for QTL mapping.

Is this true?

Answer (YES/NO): NO